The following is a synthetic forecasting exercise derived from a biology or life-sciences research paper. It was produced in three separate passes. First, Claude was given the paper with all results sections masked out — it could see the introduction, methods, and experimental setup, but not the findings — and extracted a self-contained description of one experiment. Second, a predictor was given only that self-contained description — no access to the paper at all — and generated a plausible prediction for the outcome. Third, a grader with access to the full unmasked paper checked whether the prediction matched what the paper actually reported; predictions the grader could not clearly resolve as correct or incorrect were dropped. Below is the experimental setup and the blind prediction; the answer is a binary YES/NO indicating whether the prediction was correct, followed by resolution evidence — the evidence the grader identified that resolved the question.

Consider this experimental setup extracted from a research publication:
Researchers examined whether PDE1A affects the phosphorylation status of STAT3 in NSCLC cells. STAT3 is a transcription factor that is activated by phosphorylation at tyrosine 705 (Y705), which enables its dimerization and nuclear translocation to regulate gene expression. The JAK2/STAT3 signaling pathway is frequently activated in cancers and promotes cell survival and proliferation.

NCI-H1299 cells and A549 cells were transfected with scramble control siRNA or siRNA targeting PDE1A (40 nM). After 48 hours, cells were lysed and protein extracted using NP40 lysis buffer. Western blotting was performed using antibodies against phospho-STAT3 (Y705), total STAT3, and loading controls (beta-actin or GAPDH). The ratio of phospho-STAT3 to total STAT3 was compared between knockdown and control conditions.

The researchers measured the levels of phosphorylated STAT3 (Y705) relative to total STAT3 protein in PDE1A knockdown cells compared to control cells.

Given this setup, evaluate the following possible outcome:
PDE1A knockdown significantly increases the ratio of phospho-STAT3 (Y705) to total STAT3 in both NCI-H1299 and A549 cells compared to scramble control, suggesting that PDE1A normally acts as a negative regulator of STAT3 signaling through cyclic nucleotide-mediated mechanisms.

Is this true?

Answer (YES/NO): NO